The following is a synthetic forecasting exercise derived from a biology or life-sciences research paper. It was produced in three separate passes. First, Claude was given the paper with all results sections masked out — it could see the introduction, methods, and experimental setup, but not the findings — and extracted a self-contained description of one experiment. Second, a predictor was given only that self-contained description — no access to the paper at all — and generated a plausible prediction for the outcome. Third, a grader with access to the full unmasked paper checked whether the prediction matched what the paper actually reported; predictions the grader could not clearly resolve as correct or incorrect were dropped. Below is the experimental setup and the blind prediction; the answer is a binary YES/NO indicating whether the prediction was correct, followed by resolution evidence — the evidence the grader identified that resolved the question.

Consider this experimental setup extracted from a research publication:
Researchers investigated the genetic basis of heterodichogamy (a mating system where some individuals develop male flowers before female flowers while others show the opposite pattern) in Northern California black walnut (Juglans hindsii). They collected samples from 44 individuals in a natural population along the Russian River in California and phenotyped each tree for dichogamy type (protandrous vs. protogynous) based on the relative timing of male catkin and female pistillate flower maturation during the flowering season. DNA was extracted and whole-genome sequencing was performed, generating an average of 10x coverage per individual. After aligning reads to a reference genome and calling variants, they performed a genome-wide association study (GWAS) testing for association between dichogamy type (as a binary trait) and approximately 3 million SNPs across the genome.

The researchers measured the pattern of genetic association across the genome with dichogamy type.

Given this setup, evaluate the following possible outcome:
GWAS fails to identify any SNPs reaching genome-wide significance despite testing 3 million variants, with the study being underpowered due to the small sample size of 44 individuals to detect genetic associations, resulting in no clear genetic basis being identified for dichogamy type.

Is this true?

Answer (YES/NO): NO